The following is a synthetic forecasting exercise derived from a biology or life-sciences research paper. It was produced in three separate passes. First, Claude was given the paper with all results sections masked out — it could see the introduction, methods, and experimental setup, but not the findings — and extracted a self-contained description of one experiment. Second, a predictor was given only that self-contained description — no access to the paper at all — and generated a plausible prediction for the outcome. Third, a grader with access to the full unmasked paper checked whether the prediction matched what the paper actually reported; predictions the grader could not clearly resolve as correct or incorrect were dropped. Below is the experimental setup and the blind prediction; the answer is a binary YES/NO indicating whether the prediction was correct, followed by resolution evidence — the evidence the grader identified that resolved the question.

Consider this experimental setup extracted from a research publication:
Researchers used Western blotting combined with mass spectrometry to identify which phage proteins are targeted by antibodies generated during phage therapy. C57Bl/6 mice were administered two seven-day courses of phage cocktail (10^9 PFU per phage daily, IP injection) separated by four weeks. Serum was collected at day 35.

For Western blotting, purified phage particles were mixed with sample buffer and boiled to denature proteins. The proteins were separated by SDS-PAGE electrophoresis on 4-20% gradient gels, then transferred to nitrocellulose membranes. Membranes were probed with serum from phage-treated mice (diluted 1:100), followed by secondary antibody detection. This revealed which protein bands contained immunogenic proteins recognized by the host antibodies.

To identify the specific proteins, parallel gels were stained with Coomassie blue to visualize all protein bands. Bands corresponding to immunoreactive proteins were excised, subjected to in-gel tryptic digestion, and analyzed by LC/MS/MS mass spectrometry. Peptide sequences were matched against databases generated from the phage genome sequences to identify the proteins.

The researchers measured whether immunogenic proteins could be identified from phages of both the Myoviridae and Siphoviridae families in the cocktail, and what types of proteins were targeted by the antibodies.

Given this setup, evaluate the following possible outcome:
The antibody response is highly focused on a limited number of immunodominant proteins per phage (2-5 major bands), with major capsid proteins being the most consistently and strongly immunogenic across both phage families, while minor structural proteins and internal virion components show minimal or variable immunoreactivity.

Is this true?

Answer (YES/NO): NO